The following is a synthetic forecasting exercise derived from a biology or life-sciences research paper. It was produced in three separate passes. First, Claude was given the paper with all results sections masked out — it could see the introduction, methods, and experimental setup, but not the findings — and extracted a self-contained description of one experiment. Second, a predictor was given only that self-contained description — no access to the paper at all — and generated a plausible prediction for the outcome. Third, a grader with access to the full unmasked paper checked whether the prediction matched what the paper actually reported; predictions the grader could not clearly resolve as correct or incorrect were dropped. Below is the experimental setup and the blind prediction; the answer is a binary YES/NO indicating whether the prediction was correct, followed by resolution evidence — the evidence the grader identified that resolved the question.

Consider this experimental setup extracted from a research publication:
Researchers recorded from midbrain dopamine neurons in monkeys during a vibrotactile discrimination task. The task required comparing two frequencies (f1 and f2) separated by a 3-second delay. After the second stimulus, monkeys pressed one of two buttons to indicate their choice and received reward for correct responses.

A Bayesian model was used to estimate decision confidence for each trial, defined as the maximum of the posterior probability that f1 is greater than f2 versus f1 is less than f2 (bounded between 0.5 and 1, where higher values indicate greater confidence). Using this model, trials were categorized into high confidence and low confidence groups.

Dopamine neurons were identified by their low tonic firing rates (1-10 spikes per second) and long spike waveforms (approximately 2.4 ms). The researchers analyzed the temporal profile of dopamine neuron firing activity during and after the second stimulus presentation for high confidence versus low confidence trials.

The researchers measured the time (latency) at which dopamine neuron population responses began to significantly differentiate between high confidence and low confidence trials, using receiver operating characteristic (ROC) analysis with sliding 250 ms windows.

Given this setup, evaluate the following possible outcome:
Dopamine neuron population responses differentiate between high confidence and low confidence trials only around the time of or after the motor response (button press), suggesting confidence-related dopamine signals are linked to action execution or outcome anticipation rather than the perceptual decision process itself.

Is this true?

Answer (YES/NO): NO